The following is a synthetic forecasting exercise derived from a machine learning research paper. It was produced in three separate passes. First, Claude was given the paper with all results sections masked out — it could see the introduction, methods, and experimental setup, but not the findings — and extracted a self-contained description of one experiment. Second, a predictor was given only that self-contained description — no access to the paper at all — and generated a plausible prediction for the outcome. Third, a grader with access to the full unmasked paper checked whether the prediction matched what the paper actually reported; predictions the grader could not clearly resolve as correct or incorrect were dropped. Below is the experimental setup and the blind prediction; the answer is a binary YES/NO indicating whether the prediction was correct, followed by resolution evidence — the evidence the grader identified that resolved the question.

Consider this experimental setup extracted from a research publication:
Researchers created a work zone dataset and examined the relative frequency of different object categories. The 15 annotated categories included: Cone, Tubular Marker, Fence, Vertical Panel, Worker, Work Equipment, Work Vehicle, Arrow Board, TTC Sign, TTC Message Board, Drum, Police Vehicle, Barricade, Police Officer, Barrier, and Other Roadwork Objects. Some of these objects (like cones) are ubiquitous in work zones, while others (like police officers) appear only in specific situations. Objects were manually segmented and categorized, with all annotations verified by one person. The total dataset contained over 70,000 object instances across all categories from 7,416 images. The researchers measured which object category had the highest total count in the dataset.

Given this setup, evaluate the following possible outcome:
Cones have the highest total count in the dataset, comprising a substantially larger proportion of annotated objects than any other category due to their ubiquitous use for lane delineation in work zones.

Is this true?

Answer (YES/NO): YES